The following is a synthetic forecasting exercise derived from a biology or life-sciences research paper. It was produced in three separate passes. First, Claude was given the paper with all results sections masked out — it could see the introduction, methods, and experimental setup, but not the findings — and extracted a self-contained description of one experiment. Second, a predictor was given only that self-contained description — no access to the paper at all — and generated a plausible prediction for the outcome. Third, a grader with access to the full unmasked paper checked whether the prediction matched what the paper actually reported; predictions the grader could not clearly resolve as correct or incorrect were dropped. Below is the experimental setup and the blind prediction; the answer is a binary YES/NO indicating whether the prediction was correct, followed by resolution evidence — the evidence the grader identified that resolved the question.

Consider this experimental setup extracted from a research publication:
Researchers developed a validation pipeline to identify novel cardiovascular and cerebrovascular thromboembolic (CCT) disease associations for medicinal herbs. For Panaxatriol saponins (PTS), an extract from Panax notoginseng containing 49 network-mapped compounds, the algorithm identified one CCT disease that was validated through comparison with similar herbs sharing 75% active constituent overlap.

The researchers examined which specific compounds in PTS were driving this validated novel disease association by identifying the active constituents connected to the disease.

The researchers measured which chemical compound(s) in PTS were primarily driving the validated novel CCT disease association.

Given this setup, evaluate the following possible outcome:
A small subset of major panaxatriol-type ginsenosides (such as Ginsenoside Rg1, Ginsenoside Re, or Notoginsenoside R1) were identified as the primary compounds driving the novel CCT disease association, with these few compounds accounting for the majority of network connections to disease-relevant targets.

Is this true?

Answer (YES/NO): YES